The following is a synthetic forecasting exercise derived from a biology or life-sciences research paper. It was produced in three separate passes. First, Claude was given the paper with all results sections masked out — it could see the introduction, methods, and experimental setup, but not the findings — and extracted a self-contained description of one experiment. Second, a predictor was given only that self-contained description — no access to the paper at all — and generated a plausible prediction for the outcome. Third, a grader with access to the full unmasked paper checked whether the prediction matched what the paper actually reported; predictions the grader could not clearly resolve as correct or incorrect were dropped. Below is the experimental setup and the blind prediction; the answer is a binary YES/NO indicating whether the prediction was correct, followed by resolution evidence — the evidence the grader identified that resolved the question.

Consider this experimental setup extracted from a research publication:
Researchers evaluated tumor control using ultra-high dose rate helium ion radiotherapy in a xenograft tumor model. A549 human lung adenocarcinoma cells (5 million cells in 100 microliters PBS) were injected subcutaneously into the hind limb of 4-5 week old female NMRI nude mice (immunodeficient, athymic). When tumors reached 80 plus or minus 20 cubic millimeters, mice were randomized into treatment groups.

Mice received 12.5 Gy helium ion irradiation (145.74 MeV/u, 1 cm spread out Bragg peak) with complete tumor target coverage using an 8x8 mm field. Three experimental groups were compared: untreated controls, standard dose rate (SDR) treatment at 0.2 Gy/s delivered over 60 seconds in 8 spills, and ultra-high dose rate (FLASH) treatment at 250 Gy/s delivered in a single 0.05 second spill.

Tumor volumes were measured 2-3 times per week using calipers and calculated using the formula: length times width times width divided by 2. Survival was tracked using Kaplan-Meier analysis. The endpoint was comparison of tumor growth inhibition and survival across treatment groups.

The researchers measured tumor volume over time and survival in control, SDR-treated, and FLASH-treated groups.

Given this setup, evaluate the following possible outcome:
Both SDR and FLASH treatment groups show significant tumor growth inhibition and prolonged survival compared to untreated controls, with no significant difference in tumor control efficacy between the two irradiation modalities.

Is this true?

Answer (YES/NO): YES